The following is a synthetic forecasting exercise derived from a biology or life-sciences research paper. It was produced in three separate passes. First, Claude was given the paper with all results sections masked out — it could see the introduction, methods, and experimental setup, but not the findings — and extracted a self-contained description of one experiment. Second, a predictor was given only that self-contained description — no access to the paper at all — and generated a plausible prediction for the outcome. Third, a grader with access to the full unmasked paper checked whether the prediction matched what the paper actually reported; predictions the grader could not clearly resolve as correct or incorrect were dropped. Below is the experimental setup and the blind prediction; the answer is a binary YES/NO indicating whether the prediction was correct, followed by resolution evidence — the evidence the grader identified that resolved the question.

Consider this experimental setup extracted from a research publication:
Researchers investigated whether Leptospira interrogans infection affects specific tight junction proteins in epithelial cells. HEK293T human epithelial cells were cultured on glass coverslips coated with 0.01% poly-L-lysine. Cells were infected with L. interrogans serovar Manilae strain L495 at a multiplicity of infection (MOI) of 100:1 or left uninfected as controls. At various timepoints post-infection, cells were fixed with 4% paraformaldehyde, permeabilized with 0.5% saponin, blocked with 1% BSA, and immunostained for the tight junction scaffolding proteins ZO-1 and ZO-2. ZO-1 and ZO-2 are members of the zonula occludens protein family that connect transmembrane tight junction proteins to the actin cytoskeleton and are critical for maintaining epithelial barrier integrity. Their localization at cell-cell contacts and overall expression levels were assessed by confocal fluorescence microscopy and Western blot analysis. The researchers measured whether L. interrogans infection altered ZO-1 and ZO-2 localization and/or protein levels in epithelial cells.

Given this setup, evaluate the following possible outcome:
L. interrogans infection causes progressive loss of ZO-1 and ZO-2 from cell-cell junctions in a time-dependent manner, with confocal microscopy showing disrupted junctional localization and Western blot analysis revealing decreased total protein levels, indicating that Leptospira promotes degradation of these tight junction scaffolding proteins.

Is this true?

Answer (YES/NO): NO